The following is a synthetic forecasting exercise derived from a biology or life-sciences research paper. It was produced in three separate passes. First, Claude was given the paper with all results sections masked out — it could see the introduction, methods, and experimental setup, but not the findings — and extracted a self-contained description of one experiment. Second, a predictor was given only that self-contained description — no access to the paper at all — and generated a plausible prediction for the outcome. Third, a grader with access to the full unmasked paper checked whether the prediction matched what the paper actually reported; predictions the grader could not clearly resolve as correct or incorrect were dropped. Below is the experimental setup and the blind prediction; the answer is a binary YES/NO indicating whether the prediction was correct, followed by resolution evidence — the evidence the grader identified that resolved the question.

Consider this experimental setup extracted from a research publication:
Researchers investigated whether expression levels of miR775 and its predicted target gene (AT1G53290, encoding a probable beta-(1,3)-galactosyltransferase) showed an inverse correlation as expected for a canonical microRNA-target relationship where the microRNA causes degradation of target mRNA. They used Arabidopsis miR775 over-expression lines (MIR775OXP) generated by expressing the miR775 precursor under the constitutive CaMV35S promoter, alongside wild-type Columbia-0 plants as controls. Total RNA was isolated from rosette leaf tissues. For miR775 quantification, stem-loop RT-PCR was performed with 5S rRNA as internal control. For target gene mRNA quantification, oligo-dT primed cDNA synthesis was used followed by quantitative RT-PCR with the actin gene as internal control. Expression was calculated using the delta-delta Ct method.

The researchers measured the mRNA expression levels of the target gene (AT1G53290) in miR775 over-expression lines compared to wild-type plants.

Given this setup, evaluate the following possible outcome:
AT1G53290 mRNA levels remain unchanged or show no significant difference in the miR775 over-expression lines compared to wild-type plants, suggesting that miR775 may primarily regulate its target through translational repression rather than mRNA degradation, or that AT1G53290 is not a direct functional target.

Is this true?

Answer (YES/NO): NO